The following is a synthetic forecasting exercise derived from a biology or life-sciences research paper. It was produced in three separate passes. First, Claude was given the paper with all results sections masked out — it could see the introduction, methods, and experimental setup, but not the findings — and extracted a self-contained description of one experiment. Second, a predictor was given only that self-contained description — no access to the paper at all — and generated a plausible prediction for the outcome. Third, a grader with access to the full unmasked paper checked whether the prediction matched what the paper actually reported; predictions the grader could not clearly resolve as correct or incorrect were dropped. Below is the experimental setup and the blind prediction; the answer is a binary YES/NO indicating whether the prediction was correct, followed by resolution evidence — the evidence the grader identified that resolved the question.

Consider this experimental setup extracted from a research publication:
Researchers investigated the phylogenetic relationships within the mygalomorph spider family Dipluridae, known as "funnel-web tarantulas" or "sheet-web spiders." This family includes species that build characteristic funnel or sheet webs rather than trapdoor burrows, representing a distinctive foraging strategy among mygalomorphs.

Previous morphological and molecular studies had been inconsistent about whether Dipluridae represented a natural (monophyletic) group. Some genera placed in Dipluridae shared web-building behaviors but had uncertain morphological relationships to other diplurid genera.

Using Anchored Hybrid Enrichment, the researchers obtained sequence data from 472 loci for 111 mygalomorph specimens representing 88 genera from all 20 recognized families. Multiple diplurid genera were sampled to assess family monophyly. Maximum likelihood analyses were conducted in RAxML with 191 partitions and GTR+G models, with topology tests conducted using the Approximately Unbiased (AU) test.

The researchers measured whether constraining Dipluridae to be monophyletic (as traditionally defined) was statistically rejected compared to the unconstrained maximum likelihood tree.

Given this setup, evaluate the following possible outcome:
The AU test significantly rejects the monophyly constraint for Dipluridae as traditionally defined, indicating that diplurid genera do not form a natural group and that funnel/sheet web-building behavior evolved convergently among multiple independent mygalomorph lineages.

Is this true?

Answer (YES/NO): YES